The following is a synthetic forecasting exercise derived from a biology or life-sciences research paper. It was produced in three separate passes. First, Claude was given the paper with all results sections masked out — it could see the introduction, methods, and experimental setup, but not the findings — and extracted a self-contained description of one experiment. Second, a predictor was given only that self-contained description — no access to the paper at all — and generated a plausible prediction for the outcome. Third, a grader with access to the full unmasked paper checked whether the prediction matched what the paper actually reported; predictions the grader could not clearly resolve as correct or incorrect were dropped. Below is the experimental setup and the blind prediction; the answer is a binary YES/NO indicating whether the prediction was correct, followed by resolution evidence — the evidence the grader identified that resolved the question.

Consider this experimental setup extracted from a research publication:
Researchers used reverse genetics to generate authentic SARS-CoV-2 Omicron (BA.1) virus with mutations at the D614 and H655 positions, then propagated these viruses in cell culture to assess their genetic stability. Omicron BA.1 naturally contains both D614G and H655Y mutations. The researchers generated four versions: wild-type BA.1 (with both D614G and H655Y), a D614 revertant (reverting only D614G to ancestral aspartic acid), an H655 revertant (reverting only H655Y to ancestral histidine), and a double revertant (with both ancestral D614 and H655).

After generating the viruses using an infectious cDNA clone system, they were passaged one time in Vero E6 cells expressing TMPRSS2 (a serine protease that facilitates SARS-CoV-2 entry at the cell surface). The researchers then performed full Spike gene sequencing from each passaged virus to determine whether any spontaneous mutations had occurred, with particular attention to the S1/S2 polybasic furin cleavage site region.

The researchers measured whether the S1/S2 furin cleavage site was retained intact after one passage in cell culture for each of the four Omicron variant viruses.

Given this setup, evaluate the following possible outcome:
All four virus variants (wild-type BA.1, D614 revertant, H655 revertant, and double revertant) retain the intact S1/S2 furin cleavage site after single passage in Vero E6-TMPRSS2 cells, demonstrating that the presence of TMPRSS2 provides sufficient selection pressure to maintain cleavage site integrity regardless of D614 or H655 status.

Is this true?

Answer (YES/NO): YES